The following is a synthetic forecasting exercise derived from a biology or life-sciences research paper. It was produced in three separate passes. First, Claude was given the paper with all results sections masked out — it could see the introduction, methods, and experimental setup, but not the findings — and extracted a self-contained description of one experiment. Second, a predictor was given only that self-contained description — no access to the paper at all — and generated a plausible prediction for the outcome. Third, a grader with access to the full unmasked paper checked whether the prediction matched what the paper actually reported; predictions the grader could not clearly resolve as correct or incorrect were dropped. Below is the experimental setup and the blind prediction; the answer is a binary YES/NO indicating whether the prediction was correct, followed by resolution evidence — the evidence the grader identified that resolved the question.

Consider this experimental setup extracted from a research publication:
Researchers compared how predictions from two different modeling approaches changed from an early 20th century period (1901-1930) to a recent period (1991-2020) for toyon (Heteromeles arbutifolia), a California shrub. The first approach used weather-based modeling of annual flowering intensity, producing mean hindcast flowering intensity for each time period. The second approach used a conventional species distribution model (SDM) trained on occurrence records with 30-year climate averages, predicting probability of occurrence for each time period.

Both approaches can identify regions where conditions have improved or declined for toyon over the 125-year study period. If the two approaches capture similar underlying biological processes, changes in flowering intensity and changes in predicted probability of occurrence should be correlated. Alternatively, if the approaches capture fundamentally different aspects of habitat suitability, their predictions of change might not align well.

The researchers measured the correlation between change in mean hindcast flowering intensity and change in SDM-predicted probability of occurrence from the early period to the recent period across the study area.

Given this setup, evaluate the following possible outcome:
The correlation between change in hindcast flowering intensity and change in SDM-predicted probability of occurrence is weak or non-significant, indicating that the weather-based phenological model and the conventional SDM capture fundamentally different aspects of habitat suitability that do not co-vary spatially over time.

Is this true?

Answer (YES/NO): NO